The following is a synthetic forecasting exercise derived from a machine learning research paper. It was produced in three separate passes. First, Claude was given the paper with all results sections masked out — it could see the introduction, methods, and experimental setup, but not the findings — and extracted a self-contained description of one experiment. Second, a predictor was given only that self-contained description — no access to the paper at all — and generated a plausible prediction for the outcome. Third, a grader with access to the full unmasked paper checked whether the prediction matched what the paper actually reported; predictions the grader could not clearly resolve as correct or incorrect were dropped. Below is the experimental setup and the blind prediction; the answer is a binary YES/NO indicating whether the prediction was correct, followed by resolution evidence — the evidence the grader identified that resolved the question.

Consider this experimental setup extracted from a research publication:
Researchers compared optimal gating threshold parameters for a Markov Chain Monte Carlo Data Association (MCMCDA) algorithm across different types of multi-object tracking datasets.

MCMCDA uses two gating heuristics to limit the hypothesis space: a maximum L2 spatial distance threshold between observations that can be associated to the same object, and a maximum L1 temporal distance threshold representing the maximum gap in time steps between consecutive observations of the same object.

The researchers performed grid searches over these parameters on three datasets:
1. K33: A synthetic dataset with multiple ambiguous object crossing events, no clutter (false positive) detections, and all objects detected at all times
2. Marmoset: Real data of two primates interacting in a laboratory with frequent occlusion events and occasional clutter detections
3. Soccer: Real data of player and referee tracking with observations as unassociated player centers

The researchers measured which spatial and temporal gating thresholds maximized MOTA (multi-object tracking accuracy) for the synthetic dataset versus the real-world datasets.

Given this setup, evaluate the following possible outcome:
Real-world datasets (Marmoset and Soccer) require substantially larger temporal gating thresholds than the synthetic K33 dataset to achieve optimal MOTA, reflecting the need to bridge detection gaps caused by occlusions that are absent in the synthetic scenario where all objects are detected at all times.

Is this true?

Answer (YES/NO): YES